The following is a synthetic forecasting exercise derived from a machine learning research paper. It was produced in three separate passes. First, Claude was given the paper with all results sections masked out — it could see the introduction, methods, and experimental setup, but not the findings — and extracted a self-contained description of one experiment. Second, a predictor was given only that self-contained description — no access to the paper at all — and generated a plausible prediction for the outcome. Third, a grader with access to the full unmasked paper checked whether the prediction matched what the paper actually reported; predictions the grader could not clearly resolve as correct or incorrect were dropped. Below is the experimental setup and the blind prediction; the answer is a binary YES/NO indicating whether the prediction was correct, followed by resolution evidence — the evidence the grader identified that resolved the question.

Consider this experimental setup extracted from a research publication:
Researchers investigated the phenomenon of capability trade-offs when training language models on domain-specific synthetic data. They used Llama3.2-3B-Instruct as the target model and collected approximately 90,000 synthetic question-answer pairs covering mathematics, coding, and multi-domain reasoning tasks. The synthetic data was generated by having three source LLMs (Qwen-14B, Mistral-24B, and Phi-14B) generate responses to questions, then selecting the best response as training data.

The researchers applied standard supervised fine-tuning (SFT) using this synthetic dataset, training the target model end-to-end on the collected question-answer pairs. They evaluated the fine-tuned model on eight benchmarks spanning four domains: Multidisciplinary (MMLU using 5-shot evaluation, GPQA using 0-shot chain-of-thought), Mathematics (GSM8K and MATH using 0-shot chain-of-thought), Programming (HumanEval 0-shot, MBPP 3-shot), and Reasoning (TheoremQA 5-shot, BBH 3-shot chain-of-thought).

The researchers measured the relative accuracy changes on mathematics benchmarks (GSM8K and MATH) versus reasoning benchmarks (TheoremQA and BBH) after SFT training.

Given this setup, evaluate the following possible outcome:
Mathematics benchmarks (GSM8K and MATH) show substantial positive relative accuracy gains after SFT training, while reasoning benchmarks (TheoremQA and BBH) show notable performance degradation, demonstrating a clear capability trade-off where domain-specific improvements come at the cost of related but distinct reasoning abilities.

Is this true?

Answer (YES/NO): YES